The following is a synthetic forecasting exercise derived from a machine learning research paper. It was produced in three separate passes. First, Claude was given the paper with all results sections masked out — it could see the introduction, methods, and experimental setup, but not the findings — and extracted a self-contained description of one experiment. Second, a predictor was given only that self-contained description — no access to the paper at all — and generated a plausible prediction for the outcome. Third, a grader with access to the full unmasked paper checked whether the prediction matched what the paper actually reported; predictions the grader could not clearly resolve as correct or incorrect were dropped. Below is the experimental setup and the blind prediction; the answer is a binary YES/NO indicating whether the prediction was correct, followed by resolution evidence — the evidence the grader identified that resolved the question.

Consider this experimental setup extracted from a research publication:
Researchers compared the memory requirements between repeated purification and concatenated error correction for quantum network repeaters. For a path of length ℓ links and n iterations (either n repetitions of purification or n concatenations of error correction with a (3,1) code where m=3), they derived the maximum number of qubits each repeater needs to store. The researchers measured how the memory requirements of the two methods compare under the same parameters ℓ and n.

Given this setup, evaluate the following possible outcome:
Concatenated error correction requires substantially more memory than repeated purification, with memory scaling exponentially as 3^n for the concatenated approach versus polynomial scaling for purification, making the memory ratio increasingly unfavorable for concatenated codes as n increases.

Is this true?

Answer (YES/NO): NO